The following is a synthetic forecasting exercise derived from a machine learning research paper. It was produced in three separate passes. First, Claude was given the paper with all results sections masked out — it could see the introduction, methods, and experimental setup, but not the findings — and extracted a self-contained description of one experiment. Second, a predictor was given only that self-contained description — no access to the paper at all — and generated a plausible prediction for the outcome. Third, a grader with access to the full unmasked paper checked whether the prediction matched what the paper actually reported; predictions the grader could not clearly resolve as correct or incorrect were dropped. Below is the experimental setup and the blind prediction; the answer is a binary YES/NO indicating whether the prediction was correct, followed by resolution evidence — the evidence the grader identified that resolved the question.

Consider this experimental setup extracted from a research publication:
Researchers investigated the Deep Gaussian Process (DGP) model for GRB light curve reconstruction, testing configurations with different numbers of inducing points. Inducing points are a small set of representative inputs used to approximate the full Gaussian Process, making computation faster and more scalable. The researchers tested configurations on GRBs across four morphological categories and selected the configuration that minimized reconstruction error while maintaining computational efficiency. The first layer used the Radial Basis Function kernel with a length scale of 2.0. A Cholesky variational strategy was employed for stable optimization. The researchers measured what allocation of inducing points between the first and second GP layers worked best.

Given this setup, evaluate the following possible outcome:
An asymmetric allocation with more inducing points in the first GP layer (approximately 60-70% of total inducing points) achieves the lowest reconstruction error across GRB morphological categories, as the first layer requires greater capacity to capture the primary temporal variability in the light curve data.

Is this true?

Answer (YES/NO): YES